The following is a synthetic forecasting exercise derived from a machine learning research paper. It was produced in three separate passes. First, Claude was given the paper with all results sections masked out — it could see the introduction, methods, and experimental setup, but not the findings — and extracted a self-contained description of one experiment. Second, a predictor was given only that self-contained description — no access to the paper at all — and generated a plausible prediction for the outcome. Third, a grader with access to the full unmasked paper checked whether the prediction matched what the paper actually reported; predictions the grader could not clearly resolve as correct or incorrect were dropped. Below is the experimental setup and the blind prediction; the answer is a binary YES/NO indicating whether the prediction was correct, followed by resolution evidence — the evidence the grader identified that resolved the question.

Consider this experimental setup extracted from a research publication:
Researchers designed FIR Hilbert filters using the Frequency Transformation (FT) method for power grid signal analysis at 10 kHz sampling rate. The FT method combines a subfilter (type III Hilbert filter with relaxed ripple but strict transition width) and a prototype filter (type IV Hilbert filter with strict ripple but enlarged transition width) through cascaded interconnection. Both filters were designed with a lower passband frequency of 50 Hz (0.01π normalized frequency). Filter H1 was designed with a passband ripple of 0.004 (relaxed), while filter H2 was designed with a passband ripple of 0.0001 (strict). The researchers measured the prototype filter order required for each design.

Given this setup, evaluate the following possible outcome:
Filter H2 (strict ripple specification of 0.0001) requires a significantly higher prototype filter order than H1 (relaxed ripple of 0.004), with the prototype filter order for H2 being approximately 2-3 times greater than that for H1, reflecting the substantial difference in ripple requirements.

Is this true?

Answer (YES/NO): NO